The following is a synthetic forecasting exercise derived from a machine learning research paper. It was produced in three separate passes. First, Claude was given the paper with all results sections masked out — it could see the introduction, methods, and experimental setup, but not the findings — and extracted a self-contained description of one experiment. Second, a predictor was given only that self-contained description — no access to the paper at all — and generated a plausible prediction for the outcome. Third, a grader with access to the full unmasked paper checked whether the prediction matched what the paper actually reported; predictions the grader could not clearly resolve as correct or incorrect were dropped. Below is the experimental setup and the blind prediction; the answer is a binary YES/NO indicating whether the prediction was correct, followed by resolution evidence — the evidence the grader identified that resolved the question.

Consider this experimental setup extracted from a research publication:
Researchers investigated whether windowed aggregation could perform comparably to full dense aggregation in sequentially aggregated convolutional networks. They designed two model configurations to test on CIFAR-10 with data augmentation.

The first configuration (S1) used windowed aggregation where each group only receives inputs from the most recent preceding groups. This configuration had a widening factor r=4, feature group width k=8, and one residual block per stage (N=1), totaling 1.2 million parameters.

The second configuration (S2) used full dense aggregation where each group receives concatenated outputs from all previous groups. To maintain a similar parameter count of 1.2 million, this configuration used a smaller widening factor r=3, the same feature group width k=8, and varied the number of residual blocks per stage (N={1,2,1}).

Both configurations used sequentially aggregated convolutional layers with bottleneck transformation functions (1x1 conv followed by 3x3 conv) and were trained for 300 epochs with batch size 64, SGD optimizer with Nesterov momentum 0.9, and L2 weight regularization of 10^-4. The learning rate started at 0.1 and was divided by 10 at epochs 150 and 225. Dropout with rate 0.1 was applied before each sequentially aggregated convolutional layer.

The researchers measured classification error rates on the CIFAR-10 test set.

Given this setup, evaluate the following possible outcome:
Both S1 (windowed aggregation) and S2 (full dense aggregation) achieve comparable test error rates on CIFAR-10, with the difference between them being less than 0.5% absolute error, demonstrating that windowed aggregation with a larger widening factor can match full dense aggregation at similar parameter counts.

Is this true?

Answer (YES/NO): YES